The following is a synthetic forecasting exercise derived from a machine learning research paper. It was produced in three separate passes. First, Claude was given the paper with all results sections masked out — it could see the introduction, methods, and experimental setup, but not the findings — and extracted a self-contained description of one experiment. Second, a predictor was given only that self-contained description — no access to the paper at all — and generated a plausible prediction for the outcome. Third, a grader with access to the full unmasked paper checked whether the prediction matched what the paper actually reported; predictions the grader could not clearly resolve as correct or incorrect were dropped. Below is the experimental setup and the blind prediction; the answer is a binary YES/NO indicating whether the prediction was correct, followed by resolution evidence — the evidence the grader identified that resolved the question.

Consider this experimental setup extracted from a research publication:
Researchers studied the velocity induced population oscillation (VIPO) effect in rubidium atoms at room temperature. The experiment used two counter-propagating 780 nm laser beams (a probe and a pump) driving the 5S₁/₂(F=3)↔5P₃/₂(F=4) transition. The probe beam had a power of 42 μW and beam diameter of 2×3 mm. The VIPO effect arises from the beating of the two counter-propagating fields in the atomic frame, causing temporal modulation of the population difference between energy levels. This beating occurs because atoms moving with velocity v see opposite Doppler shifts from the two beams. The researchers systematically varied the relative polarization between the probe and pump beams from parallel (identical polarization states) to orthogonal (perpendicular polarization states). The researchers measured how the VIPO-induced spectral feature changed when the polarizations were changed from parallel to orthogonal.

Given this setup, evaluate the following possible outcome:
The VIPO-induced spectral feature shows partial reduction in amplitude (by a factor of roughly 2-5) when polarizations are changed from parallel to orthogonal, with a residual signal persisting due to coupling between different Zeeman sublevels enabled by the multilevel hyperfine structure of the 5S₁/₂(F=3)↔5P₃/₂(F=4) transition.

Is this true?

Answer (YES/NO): NO